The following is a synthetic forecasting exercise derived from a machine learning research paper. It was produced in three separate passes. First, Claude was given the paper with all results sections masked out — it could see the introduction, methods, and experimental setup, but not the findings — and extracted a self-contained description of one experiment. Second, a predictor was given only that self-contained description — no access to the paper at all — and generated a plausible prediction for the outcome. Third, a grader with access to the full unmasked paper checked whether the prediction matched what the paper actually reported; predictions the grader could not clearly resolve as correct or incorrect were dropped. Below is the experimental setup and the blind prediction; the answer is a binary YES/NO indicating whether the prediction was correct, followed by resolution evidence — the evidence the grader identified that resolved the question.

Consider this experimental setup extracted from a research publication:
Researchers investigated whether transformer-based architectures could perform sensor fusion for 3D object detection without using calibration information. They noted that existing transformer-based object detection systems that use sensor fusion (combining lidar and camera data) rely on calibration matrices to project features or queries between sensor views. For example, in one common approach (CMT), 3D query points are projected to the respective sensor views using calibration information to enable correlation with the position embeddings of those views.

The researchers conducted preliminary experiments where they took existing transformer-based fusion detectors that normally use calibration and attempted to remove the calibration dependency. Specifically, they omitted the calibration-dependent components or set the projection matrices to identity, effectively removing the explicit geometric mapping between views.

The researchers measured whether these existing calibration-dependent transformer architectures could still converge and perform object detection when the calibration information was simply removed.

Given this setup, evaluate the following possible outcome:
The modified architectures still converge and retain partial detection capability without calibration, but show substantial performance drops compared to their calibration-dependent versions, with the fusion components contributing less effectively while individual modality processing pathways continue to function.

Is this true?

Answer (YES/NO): NO